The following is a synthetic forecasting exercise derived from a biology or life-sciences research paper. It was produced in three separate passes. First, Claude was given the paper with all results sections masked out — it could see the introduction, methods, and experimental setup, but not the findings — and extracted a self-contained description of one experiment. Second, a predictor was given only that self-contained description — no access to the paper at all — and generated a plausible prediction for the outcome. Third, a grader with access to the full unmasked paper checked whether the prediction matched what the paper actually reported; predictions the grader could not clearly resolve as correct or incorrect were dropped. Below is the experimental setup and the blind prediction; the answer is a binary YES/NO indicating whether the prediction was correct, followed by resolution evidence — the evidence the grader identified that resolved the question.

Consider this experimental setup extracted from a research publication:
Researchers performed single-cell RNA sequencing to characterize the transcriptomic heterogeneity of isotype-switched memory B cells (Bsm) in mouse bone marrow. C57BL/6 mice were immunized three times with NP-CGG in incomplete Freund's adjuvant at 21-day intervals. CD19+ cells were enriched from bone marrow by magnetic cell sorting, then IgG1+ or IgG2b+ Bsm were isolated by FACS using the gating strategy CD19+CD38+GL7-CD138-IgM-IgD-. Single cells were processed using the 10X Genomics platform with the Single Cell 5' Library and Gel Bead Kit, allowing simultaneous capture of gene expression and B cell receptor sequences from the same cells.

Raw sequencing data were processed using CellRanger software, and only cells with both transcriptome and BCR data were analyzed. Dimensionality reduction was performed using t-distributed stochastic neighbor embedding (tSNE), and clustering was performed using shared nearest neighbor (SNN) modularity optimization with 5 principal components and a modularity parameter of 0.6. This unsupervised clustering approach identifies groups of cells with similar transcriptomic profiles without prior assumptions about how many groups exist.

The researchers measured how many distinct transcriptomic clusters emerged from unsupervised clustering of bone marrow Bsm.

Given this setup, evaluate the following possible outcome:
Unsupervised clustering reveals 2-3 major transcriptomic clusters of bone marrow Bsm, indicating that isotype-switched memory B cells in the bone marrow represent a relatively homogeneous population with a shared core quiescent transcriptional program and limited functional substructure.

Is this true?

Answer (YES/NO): NO